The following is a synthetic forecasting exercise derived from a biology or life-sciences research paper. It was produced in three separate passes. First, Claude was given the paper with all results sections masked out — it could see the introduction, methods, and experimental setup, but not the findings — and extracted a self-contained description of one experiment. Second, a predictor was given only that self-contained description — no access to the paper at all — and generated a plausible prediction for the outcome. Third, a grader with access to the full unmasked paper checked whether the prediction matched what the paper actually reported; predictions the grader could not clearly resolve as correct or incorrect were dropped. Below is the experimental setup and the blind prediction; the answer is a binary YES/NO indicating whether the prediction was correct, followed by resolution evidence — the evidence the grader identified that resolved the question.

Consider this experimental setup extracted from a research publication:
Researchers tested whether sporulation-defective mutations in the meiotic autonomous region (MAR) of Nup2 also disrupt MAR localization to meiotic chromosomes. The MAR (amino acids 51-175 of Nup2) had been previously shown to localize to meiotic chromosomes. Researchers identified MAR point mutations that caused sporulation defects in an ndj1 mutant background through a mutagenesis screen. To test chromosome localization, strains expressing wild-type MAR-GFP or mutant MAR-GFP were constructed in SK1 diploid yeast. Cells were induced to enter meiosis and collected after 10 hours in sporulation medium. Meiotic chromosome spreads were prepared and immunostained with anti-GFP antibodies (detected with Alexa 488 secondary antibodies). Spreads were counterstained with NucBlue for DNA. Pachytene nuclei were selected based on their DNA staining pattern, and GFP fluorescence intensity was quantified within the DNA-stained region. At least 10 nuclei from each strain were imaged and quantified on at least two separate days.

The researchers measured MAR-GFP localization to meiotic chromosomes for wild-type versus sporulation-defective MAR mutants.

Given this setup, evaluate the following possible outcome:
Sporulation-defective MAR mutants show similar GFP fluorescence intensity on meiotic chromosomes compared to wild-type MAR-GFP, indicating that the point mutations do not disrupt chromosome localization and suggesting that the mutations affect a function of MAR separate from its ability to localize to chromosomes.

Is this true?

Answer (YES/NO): NO